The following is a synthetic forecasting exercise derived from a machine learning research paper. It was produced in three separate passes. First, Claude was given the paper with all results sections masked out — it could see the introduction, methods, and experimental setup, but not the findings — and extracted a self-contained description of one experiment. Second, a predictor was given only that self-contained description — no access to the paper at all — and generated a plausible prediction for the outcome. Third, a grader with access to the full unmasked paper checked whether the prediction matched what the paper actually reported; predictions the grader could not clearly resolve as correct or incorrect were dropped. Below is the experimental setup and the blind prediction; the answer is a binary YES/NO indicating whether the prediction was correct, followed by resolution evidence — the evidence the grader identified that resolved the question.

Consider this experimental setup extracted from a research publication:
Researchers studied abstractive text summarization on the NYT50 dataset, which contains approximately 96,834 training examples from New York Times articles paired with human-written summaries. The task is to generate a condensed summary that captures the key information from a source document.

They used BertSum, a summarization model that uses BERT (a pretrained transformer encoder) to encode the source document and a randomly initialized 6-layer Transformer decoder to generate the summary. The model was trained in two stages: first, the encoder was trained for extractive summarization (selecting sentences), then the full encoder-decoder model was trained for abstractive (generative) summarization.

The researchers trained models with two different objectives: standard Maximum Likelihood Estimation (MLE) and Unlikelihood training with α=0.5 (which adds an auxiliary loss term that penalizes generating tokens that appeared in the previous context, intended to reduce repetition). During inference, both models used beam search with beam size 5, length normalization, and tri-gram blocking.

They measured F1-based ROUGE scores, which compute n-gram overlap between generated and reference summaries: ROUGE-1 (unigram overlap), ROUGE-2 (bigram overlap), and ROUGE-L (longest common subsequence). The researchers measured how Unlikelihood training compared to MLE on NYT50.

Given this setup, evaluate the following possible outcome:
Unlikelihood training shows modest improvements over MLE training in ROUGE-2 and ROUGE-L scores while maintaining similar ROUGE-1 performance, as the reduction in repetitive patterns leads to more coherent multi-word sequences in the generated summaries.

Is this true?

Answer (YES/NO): NO